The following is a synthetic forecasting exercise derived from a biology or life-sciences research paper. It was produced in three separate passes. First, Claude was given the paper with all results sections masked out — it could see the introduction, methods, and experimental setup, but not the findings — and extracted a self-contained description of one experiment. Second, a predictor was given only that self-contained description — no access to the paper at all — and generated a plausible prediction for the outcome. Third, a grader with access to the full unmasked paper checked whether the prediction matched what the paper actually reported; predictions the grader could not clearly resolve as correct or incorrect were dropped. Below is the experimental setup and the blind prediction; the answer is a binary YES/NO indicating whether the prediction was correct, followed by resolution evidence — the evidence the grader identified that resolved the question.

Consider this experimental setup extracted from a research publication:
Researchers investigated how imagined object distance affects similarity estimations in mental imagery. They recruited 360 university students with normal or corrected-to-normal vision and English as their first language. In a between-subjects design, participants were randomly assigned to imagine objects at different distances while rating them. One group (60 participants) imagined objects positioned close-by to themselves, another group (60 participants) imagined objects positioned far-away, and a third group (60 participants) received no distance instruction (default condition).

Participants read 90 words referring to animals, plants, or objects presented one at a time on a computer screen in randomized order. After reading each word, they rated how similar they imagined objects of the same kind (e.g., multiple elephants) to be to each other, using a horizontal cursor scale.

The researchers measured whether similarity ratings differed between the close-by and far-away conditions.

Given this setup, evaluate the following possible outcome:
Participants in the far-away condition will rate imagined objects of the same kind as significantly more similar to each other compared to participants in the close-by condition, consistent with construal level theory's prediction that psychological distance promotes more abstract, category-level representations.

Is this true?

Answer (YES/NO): NO